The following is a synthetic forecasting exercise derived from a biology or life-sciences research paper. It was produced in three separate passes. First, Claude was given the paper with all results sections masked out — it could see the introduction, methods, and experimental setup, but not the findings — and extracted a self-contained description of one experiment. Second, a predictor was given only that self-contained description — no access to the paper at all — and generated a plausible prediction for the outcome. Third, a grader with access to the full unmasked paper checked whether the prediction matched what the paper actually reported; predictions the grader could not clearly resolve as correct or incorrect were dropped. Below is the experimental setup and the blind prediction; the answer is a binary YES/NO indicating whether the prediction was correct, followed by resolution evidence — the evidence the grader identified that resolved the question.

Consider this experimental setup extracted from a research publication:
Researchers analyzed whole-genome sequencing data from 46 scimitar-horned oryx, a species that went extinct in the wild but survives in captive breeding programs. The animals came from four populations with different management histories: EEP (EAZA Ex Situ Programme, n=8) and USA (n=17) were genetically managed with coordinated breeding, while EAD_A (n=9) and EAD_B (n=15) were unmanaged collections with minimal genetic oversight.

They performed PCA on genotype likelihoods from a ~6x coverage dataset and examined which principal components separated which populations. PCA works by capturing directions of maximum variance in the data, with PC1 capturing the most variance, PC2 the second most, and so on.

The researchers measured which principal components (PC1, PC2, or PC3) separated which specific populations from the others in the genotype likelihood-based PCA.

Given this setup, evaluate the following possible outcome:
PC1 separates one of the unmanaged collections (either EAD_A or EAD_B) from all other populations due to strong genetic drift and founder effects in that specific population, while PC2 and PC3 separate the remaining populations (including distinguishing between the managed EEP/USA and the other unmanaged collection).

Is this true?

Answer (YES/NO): YES